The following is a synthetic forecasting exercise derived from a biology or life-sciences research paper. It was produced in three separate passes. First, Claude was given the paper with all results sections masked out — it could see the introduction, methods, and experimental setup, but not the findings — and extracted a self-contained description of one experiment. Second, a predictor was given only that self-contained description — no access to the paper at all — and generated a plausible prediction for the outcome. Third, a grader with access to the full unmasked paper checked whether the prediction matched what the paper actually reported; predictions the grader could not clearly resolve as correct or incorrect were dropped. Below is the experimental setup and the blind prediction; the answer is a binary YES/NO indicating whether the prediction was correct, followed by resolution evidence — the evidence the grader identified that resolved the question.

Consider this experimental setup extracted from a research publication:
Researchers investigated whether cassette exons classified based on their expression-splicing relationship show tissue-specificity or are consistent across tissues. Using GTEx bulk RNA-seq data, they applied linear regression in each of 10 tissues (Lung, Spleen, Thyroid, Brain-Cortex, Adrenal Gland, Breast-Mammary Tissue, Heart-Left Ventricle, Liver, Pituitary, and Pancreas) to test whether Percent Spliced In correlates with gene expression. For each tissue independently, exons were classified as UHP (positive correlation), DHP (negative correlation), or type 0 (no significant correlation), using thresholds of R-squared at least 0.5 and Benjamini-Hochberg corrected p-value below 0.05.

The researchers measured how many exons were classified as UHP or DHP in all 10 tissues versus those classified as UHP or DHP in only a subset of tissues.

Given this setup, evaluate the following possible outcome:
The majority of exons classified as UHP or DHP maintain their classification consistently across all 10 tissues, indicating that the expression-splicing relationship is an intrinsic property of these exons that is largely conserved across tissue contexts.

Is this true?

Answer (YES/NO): NO